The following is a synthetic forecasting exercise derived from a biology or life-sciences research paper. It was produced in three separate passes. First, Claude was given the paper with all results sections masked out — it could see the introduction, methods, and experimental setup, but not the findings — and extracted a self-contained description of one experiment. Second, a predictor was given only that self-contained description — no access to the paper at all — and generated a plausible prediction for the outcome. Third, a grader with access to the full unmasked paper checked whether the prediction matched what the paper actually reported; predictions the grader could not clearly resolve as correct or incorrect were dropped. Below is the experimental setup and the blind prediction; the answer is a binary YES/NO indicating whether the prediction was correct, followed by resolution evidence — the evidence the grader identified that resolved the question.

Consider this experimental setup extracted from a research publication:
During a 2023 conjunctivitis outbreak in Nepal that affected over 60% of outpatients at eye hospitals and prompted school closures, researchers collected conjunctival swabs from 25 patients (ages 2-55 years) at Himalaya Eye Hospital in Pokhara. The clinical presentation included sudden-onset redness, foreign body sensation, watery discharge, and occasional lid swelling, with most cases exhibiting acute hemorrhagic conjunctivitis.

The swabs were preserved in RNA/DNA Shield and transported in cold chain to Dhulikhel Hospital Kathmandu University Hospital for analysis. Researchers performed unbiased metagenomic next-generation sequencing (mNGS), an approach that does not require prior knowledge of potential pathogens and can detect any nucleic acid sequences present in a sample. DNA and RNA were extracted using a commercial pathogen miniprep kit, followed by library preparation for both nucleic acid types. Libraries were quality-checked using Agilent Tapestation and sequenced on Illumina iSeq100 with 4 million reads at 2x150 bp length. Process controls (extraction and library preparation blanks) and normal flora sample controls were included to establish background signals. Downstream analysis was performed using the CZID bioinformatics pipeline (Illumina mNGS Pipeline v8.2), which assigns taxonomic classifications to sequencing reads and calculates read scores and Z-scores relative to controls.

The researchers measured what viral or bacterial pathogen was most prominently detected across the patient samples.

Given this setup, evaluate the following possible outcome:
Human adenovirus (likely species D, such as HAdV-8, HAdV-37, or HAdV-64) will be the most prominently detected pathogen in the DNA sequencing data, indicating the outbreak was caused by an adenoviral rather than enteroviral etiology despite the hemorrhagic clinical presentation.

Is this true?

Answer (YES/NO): NO